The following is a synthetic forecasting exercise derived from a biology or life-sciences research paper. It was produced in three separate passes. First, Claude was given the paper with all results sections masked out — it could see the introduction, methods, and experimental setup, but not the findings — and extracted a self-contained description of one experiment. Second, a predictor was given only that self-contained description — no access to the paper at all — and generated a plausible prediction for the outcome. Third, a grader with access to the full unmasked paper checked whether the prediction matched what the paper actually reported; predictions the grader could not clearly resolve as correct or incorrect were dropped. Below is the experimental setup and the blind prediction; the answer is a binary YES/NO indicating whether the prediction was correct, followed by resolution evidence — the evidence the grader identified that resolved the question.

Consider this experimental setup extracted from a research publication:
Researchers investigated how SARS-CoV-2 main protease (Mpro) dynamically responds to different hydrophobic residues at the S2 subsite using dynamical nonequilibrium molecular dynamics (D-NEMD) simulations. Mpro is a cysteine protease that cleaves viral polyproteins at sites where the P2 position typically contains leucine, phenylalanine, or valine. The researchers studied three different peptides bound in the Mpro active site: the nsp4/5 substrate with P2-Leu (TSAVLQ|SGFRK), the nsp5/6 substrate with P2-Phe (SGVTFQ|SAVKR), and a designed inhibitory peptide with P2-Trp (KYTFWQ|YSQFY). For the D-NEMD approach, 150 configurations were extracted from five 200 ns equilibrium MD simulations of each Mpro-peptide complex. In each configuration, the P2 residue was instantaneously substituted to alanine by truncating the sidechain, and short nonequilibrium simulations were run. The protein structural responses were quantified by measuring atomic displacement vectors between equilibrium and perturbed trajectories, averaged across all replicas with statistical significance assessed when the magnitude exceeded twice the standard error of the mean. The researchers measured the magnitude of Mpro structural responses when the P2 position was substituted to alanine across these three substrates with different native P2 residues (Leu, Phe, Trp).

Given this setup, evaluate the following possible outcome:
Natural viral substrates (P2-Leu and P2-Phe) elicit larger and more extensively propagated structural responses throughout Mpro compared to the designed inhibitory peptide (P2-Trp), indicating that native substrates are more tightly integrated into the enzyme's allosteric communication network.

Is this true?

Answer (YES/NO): NO